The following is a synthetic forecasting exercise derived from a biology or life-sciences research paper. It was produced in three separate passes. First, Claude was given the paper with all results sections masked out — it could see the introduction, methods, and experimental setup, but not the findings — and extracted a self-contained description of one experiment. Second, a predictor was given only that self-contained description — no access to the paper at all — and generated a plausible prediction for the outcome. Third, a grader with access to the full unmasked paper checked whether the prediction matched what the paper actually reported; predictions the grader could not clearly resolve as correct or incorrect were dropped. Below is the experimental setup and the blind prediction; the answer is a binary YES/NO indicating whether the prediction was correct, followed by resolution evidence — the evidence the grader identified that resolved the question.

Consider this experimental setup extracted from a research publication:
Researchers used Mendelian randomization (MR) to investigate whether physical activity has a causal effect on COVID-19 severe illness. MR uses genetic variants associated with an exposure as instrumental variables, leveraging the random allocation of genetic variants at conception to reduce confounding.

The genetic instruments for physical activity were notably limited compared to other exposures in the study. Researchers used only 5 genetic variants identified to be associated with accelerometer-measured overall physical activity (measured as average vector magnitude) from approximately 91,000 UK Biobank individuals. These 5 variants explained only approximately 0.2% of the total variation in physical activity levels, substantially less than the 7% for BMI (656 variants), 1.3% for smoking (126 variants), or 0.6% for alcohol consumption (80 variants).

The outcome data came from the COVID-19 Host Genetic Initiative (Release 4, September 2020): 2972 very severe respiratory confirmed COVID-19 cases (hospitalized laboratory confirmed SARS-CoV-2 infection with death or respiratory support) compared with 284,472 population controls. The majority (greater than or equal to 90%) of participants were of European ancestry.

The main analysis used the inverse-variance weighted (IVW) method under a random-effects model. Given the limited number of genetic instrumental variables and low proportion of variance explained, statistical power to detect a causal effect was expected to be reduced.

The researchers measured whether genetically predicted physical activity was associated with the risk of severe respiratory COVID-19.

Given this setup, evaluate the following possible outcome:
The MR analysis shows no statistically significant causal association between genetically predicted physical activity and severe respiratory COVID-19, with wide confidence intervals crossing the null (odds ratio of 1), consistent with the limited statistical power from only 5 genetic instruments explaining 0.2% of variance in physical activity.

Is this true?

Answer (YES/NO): NO